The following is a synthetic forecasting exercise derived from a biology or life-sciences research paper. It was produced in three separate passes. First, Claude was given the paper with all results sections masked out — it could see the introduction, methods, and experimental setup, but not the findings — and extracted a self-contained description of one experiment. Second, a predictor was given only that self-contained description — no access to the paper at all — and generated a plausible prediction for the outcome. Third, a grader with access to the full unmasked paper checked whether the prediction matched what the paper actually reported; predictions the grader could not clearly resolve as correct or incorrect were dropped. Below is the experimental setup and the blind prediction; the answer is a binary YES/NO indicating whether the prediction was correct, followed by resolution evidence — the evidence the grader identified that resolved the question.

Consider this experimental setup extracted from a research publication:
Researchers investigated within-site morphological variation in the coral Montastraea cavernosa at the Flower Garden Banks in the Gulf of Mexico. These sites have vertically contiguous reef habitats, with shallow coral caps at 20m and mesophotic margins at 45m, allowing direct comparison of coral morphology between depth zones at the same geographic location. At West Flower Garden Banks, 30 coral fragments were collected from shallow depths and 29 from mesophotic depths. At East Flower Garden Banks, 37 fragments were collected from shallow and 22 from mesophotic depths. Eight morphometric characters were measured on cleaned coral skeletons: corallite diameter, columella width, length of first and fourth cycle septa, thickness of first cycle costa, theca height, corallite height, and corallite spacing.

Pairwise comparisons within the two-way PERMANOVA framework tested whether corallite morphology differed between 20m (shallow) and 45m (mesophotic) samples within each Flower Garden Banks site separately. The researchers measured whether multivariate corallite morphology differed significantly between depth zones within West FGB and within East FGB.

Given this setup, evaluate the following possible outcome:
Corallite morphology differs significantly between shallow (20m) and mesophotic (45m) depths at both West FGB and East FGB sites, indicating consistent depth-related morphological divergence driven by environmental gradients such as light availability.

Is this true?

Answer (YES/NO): YES